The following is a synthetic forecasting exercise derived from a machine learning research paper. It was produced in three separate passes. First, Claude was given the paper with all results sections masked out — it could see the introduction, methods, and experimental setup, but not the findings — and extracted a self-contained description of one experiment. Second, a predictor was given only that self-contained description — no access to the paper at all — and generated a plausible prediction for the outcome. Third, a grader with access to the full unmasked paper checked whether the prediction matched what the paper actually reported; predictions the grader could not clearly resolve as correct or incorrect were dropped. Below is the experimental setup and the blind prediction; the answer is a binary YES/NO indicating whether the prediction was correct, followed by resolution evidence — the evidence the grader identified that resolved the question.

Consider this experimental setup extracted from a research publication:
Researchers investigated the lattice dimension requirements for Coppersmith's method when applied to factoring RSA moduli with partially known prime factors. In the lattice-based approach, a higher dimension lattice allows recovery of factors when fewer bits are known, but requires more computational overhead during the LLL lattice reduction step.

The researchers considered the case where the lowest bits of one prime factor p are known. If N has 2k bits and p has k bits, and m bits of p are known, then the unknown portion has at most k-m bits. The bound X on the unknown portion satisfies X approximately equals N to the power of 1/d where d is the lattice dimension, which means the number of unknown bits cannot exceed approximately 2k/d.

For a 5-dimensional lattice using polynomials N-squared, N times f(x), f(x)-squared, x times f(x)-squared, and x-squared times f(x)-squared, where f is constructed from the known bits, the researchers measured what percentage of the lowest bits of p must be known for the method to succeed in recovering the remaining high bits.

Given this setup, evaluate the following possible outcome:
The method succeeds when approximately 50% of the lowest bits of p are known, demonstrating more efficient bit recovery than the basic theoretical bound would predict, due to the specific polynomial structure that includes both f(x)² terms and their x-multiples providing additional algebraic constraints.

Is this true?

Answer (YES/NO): NO